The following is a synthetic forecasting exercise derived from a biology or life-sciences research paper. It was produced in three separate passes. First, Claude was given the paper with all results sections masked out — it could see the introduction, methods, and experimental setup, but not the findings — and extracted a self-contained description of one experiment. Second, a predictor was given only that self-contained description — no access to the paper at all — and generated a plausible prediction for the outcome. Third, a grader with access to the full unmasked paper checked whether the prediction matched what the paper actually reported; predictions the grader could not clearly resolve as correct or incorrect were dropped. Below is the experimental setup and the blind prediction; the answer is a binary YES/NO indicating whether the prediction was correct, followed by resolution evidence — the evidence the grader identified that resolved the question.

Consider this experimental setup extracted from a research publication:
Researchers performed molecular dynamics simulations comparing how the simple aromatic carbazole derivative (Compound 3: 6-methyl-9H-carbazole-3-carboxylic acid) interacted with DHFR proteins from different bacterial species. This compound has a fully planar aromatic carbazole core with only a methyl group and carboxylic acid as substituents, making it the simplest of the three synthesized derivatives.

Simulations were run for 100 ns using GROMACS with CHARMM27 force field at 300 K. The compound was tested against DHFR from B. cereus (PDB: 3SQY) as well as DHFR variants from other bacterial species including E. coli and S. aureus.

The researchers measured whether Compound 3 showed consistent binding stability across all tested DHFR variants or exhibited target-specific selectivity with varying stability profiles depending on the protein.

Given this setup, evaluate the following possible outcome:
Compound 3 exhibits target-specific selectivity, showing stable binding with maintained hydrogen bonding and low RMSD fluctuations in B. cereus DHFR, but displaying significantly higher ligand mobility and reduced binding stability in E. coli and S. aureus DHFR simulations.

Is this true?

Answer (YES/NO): NO